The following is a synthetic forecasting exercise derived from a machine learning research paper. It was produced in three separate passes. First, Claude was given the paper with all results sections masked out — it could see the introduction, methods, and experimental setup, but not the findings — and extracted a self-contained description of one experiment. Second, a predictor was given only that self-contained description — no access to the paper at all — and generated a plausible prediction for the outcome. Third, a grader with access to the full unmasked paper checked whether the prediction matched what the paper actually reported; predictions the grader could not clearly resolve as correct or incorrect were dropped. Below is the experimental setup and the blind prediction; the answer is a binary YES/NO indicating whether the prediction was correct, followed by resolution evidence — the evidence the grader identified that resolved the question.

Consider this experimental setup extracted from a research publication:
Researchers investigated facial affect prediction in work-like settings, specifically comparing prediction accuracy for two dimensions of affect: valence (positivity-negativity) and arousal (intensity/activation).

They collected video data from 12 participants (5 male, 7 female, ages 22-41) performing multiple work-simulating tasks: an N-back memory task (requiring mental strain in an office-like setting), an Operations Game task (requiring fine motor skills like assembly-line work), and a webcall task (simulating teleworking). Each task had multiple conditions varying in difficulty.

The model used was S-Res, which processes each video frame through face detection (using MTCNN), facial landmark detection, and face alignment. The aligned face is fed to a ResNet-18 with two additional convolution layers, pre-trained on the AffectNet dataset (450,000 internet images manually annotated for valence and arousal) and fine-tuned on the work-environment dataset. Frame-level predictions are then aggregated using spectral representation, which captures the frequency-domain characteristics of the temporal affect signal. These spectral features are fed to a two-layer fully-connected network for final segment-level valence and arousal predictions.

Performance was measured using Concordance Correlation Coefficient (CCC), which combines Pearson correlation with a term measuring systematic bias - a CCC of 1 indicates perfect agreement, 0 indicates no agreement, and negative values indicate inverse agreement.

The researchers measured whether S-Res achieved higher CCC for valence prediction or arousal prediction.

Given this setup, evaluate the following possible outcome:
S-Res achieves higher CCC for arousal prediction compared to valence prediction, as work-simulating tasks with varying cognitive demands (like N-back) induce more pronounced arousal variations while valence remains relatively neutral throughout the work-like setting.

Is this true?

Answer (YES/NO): YES